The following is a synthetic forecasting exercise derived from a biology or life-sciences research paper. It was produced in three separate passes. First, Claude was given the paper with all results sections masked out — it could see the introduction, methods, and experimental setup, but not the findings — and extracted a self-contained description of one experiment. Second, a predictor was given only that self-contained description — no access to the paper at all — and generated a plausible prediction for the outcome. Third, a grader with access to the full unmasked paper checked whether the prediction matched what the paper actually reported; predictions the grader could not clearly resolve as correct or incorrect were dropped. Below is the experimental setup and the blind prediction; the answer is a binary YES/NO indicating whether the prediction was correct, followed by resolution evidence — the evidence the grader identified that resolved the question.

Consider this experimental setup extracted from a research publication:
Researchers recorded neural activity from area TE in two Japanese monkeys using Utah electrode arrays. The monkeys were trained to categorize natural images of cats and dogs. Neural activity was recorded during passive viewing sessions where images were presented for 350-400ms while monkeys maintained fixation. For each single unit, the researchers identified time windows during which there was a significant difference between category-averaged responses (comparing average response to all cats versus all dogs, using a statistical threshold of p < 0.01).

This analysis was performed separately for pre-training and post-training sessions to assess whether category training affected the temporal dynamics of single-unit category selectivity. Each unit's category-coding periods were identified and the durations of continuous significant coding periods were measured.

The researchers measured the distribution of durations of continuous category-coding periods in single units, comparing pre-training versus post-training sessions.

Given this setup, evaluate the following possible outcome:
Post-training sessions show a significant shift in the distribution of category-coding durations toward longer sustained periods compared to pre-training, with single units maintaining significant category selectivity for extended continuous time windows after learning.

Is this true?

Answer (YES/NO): YES